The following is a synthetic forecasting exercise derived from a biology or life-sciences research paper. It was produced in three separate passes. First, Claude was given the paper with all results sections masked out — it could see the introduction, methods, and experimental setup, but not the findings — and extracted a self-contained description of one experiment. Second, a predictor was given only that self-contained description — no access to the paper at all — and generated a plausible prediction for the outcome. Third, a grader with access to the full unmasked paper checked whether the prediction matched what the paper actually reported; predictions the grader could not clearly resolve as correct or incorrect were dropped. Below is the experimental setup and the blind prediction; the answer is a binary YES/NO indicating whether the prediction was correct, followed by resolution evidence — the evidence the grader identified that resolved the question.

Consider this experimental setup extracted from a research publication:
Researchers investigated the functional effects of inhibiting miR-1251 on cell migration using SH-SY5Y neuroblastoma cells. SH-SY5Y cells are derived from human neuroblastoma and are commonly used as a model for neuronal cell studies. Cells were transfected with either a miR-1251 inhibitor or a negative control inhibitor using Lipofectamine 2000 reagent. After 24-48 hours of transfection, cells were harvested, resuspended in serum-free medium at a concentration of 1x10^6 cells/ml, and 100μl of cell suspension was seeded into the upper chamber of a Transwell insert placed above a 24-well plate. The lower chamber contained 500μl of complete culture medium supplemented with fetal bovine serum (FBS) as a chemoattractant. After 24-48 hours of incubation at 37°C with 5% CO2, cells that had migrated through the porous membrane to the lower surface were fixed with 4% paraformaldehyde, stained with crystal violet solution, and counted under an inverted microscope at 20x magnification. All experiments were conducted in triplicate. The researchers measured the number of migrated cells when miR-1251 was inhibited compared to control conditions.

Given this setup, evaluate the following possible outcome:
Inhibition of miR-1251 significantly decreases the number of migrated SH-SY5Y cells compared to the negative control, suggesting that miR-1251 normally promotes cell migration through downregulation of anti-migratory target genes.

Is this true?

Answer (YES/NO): YES